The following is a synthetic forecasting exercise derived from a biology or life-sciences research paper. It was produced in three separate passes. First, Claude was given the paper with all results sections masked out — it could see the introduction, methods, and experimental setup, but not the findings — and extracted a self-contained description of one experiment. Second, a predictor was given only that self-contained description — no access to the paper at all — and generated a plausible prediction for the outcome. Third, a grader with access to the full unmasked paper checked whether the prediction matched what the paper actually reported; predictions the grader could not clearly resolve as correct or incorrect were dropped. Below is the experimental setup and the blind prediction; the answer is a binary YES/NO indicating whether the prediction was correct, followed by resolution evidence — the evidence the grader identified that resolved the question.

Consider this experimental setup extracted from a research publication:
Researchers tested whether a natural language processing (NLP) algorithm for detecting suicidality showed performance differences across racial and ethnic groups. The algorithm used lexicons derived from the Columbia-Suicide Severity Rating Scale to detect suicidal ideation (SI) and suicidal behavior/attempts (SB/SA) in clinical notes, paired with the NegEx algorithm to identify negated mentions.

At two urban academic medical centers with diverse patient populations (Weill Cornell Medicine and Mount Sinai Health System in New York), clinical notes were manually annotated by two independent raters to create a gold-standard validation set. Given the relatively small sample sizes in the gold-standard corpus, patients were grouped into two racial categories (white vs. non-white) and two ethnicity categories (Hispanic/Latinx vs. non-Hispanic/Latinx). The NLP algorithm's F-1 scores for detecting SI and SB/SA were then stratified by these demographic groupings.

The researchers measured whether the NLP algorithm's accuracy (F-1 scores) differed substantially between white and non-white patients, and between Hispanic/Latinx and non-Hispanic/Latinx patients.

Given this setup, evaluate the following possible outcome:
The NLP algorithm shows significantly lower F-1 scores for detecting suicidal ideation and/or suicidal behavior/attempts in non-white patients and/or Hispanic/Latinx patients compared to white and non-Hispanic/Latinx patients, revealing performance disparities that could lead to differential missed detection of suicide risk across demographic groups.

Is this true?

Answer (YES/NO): NO